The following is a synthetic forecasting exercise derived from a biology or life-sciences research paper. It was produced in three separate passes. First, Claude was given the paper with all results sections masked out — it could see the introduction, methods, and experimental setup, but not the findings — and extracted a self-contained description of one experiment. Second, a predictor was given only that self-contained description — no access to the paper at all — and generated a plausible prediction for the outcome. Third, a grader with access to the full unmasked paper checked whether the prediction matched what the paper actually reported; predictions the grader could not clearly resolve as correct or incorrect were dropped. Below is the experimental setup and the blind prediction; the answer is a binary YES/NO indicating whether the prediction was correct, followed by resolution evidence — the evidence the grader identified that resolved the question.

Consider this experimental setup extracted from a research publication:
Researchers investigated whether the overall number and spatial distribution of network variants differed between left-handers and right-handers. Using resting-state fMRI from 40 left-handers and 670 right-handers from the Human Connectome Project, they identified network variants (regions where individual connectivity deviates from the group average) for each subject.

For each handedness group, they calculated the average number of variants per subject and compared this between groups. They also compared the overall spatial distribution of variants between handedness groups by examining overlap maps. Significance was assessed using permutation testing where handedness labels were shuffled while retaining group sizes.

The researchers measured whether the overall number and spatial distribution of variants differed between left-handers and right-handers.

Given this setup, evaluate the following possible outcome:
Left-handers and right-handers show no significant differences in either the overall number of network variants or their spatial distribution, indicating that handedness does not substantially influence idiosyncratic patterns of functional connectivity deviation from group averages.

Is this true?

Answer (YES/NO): YES